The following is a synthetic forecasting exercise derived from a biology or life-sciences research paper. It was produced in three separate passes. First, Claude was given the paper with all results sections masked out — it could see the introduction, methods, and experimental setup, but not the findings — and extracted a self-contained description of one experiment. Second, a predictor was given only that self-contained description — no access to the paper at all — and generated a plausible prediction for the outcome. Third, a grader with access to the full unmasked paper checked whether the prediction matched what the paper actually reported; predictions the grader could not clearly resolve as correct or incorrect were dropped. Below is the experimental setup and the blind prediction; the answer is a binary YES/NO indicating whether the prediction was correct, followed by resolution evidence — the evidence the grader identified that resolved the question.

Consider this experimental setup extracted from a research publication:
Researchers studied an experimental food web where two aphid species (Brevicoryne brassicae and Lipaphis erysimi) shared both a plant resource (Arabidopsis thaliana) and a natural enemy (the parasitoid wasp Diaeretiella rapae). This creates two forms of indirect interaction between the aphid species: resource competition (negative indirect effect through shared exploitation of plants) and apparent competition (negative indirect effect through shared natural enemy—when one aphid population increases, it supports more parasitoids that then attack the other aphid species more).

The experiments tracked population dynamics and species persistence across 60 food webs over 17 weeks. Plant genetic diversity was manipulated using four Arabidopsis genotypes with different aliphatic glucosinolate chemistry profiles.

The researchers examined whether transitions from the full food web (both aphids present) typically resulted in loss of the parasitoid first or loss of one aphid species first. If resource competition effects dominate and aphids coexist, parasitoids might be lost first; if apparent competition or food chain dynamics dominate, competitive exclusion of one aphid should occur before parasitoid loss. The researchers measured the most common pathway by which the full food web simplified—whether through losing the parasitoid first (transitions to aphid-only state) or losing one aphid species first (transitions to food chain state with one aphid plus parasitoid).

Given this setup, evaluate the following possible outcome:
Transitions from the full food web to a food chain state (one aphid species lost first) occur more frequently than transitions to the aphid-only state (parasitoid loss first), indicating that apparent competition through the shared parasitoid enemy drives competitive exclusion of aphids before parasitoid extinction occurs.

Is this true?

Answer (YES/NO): NO